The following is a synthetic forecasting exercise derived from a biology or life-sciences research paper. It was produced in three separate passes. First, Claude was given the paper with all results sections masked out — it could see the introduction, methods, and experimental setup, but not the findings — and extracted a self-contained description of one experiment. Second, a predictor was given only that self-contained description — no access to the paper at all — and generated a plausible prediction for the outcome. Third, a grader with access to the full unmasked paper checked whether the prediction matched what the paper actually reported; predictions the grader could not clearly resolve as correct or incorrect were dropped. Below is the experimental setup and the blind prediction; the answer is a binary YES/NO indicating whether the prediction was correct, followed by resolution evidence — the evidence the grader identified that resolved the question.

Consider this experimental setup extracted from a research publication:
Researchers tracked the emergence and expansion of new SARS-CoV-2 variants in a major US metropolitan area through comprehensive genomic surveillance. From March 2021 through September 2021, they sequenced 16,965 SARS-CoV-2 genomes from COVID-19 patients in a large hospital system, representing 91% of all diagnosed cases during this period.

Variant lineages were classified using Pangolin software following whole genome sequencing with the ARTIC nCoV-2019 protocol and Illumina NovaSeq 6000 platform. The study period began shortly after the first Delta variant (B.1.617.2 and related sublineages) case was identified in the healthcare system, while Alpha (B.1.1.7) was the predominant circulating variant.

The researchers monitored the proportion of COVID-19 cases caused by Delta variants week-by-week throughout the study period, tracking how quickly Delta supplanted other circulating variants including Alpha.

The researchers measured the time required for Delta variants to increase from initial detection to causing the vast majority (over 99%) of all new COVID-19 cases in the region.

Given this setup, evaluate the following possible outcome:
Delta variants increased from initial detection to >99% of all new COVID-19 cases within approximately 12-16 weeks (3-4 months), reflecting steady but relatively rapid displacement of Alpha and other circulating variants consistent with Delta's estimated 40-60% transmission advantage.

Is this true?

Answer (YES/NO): NO